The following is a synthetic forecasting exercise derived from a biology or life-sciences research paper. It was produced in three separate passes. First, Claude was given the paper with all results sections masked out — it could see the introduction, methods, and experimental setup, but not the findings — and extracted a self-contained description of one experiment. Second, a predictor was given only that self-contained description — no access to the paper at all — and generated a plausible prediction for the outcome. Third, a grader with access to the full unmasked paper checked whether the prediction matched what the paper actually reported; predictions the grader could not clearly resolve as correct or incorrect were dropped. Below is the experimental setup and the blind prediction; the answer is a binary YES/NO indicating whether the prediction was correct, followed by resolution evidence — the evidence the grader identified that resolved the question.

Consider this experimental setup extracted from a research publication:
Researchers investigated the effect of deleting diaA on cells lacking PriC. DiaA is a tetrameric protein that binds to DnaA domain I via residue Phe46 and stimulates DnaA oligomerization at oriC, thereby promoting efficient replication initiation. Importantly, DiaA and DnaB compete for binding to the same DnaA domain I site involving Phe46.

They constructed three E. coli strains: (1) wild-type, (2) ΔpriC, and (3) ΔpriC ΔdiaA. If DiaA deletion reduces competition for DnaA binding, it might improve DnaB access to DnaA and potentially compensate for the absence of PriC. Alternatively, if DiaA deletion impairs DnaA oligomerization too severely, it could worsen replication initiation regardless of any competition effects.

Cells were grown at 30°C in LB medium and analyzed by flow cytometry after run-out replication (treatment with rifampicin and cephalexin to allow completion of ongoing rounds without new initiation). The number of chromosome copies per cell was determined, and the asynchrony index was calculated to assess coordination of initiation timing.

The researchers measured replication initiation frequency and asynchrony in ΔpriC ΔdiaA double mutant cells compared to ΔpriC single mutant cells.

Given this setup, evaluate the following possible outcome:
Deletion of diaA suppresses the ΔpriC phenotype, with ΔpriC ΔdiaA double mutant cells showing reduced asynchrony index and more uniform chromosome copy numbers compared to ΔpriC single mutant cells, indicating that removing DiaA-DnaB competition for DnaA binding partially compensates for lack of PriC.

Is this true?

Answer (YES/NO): NO